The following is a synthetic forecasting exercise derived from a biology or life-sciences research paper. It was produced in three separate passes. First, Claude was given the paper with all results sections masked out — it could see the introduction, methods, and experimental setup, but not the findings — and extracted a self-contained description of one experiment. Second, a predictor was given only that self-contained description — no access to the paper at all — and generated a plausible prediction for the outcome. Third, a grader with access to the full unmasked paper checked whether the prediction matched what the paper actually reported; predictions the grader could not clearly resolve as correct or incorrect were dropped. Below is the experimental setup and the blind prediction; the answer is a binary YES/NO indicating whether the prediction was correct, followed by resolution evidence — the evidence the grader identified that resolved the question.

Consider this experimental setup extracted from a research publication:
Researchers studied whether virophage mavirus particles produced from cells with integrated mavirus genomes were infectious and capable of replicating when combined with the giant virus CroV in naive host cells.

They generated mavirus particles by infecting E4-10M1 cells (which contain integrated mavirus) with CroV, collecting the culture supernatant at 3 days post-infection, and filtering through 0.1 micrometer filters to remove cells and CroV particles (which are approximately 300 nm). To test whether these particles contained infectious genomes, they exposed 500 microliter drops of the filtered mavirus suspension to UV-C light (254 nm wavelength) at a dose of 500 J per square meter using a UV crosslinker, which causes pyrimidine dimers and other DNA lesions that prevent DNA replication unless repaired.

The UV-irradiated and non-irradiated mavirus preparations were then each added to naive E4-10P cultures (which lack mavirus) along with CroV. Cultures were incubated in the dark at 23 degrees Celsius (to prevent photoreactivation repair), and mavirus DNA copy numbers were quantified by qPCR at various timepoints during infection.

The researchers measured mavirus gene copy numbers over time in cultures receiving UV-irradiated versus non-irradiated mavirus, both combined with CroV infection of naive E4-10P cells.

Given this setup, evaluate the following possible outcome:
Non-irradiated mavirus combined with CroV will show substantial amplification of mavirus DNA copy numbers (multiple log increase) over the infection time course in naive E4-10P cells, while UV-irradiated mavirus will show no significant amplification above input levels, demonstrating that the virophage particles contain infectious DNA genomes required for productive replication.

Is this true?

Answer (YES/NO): YES